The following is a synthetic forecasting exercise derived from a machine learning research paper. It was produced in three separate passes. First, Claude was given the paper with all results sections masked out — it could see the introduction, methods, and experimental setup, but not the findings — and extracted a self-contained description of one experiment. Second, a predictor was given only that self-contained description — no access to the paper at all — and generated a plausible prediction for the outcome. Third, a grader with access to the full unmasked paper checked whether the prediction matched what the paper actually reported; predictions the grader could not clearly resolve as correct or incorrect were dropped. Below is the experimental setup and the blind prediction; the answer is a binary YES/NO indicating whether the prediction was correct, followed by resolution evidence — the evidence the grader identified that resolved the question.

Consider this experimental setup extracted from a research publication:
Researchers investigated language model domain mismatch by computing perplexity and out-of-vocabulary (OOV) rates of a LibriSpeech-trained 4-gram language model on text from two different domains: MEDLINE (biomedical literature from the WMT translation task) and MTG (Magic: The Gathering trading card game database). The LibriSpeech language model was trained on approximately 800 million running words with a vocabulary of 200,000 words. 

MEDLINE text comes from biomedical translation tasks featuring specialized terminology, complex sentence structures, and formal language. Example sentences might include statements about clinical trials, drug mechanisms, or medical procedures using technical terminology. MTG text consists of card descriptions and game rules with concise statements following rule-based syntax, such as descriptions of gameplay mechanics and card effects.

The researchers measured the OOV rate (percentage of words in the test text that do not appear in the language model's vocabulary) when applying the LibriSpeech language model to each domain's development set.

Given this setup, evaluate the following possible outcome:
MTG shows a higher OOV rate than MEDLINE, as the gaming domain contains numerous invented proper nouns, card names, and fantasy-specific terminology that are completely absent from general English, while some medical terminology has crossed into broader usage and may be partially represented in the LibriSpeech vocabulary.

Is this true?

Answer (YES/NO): NO